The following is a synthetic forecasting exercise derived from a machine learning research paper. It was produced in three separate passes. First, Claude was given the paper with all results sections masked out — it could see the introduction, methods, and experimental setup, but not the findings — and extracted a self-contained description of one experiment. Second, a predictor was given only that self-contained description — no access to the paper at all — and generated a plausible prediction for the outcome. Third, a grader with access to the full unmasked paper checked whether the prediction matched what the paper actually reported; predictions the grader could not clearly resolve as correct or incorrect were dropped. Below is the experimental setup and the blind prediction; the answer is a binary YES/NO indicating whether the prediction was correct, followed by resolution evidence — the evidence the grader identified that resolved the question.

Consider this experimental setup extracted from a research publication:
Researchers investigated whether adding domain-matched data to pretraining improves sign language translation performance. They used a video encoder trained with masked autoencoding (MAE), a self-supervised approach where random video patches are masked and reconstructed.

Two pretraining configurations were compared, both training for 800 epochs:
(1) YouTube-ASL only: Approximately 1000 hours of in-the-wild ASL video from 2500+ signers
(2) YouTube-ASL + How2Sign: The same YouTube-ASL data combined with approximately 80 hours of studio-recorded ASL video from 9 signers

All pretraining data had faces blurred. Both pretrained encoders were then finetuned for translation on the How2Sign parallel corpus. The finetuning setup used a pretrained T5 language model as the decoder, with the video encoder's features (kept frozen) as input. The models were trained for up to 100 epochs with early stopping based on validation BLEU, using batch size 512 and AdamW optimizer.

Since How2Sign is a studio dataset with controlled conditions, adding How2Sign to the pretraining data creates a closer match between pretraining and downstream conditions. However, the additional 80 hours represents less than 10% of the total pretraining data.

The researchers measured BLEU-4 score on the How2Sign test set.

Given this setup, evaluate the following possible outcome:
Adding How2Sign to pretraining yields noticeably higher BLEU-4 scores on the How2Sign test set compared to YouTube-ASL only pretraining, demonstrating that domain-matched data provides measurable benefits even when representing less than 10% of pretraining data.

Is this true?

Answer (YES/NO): NO